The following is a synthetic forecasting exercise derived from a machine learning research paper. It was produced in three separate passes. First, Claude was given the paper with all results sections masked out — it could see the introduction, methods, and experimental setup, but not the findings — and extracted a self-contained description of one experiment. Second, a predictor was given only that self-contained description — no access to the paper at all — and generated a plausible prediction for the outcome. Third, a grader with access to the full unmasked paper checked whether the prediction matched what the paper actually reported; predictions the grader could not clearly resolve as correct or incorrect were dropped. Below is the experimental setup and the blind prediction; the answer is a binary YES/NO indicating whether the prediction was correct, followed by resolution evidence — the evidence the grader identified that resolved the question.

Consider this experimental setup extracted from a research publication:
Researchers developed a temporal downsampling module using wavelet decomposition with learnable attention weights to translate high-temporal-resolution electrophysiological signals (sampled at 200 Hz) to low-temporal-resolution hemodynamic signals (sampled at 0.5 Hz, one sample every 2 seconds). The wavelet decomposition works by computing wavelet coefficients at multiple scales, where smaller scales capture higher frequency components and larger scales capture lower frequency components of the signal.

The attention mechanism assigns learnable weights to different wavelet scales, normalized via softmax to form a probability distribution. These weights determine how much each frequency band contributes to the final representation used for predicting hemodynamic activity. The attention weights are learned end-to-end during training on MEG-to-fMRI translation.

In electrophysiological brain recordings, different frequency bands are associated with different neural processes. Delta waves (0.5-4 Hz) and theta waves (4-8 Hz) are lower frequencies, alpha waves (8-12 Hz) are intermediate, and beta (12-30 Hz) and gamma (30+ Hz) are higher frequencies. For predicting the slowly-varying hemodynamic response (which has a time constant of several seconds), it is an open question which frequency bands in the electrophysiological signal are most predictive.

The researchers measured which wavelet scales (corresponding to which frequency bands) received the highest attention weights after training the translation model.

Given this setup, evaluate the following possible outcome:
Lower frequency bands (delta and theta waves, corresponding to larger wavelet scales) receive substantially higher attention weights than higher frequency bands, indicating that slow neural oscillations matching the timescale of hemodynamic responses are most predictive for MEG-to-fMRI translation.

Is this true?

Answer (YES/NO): YES